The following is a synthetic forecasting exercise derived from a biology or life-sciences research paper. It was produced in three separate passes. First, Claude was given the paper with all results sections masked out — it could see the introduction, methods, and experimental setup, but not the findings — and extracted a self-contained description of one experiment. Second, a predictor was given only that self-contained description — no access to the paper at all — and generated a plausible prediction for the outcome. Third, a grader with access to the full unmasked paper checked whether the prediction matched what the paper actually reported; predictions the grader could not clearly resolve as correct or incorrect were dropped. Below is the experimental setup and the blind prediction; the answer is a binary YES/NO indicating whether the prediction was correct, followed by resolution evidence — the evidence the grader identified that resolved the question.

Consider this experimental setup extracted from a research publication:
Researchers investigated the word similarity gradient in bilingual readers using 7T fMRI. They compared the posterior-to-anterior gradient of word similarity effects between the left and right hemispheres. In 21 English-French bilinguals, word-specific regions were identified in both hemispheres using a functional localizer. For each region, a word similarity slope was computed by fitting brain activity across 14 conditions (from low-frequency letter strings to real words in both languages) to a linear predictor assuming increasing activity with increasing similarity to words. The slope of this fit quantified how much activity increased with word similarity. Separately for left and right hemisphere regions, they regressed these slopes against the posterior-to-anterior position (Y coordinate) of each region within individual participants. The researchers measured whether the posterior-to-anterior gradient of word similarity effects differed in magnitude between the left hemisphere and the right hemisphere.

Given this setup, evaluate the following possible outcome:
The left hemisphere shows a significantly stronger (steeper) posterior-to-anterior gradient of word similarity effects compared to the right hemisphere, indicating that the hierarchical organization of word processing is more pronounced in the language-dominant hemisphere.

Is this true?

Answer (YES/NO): YES